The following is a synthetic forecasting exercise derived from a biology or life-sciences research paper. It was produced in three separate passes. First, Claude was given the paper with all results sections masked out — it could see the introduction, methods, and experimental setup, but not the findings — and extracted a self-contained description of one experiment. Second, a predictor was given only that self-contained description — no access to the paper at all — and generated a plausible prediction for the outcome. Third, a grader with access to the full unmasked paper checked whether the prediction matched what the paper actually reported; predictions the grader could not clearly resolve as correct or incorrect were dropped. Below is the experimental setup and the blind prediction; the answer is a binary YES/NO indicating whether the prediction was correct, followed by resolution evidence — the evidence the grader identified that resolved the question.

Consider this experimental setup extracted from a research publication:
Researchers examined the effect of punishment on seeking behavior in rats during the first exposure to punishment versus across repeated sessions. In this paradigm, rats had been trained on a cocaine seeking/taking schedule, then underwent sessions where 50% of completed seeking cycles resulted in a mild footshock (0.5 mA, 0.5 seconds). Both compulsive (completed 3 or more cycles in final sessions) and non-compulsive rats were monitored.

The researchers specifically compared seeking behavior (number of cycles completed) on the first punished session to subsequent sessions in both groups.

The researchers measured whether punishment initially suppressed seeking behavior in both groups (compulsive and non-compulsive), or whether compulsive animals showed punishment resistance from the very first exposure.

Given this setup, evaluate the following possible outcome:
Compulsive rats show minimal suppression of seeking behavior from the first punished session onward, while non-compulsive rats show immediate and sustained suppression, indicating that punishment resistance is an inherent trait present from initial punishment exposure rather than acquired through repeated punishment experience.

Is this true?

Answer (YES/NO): NO